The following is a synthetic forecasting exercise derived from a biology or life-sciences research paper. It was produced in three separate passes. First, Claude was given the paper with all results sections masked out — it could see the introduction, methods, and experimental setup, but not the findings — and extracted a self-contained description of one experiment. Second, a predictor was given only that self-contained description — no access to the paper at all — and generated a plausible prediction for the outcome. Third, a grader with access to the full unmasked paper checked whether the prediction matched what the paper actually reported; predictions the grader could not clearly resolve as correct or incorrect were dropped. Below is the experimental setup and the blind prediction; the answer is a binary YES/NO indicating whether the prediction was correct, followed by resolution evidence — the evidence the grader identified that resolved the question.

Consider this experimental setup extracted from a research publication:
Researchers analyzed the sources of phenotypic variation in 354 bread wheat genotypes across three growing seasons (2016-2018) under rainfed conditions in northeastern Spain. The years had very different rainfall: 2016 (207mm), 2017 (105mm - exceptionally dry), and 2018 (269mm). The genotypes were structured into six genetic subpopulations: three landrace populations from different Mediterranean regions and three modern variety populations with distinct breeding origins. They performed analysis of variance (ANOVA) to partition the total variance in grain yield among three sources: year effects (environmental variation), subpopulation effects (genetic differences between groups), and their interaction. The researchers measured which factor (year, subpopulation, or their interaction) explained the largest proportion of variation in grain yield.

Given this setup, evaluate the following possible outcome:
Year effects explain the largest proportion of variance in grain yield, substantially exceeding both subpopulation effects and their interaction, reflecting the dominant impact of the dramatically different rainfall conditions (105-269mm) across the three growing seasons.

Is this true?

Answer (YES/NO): NO